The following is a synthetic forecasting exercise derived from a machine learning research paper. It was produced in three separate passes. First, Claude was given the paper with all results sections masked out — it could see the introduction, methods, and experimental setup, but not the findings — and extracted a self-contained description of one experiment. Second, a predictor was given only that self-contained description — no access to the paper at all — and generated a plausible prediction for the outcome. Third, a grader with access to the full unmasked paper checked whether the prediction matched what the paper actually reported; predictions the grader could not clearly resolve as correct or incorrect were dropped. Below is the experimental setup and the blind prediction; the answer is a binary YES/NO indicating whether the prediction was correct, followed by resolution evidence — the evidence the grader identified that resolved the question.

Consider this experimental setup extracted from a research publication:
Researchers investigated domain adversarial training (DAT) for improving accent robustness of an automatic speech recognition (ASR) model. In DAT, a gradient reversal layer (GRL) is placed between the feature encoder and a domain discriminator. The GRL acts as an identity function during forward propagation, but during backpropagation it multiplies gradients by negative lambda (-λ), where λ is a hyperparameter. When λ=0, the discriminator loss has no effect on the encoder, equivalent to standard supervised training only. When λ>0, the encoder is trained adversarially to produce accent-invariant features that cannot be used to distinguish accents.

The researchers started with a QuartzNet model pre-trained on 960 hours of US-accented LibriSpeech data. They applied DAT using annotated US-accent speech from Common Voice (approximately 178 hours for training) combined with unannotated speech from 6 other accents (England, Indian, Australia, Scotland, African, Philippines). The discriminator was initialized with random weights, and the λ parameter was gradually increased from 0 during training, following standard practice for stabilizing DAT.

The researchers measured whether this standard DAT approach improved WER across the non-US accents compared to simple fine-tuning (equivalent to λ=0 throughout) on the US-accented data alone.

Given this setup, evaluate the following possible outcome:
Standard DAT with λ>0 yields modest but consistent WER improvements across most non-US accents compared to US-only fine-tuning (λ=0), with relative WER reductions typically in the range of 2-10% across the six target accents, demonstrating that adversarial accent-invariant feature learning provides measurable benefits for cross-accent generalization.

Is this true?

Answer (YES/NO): NO